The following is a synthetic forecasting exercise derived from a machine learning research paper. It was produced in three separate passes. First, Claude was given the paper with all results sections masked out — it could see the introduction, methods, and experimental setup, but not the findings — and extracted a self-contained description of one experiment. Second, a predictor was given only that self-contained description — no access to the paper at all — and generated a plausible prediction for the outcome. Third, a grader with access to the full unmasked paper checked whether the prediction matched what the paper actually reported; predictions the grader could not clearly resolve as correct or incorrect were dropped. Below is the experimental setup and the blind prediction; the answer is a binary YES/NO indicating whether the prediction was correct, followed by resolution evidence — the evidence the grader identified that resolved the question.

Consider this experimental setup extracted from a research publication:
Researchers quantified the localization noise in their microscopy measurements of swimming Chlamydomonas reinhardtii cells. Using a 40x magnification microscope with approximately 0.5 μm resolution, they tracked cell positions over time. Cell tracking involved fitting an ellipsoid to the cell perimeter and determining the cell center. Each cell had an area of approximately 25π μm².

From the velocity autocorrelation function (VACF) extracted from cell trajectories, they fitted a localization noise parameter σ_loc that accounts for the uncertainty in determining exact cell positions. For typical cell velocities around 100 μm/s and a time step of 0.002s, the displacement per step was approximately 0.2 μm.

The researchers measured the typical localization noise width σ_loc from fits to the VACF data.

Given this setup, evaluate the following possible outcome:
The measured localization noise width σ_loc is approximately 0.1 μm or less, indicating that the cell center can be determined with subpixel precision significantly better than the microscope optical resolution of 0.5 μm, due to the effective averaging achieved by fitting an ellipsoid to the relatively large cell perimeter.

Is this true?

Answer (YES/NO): YES